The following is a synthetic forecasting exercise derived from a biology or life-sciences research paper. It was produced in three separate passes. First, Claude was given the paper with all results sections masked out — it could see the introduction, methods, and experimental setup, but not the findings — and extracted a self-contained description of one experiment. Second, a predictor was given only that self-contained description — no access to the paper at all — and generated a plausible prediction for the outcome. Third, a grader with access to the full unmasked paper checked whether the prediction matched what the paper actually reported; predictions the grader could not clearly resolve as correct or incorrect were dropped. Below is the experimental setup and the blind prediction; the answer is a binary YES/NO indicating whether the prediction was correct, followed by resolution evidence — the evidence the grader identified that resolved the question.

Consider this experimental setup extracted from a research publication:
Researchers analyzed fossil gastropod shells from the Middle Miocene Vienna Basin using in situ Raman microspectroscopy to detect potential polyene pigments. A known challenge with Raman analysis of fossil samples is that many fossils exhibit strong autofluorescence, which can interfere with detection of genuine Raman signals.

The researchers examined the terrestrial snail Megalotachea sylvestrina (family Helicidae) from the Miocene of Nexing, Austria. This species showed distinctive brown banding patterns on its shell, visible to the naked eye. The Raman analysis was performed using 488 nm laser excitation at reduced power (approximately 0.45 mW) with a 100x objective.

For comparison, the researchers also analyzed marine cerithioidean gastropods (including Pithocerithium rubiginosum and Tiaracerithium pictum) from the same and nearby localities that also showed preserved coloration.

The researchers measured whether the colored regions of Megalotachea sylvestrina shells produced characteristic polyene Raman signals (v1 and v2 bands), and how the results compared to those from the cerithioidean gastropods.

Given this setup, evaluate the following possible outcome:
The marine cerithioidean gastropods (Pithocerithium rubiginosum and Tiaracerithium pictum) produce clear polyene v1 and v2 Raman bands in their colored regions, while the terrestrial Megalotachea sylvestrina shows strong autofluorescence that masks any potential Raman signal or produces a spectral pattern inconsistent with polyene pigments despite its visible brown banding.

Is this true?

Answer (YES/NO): YES